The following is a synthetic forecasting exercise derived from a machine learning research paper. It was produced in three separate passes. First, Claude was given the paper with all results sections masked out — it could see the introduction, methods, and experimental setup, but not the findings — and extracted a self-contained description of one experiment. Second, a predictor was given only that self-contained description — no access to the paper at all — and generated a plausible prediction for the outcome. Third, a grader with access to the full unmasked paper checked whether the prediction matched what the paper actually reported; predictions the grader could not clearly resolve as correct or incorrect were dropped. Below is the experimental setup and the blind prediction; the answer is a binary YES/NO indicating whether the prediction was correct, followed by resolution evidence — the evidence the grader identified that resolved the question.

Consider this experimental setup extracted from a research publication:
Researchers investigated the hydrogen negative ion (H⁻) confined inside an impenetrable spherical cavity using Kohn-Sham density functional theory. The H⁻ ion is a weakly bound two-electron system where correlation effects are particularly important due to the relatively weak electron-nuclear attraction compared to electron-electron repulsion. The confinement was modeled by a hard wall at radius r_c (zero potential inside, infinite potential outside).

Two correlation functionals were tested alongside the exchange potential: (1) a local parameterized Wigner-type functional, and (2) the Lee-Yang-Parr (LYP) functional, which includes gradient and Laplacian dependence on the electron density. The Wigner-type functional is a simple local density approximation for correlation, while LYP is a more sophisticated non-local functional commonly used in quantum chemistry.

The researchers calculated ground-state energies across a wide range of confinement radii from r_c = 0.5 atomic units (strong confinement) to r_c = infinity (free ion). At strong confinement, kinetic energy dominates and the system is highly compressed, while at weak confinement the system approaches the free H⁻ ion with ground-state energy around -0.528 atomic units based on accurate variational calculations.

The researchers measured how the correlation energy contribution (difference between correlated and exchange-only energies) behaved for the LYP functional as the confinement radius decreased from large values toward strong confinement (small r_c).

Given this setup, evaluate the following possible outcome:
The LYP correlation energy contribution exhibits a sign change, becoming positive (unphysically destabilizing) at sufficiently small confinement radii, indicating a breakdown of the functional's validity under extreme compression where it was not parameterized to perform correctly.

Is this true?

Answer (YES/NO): YES